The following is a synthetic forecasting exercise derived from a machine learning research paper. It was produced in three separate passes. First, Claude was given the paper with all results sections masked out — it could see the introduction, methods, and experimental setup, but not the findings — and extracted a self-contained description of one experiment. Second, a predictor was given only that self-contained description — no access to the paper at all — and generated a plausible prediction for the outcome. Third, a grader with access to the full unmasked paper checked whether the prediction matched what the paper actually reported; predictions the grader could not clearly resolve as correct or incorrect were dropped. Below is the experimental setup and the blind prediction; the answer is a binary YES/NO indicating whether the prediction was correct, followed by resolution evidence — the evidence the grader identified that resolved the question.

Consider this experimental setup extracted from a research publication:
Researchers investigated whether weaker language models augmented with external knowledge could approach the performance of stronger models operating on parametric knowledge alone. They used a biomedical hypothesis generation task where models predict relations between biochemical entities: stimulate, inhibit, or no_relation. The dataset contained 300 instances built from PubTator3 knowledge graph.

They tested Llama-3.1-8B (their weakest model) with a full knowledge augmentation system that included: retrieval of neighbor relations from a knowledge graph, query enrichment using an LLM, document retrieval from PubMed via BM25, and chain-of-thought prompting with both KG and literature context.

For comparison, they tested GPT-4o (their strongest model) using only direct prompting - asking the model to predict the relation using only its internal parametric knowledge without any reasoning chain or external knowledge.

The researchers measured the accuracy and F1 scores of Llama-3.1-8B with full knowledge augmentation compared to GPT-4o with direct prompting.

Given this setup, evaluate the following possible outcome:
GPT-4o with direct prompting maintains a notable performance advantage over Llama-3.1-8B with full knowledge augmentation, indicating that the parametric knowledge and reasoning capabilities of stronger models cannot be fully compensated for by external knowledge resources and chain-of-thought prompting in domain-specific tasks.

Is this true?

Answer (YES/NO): NO